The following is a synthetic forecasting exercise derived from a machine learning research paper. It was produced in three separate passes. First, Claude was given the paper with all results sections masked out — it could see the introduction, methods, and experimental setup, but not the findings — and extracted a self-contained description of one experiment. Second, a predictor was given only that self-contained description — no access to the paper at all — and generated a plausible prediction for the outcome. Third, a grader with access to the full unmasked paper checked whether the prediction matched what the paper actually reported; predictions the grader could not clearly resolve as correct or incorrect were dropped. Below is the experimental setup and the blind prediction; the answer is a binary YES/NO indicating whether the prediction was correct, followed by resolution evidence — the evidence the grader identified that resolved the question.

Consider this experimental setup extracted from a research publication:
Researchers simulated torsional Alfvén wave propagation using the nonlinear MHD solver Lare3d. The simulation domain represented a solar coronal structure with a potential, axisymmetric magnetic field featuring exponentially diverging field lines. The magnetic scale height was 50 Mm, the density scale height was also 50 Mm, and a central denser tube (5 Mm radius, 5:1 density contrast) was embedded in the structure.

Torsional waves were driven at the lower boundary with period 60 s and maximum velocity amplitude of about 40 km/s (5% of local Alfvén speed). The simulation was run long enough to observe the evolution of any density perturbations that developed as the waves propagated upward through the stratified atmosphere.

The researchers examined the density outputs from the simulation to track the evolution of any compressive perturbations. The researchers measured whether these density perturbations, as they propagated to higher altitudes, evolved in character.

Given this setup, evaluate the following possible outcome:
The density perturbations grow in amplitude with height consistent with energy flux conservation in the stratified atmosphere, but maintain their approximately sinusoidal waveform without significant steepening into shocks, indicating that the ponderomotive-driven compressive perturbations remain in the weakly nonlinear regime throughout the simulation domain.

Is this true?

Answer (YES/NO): NO